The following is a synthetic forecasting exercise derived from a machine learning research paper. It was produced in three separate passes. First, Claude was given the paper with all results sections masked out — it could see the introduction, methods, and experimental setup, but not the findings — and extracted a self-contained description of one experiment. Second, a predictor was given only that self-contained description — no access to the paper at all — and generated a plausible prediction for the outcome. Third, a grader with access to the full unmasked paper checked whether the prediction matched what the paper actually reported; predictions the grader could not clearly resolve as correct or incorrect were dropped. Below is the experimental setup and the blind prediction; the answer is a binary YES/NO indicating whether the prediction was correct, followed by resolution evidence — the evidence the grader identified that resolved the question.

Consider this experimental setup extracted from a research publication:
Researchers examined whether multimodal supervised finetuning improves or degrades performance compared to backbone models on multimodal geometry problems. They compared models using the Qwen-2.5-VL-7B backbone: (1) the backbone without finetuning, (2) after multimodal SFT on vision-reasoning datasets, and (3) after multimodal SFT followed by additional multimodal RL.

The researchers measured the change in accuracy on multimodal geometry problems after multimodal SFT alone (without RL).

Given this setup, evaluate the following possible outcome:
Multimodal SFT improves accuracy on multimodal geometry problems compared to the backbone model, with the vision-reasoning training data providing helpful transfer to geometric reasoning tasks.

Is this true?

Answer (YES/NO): NO